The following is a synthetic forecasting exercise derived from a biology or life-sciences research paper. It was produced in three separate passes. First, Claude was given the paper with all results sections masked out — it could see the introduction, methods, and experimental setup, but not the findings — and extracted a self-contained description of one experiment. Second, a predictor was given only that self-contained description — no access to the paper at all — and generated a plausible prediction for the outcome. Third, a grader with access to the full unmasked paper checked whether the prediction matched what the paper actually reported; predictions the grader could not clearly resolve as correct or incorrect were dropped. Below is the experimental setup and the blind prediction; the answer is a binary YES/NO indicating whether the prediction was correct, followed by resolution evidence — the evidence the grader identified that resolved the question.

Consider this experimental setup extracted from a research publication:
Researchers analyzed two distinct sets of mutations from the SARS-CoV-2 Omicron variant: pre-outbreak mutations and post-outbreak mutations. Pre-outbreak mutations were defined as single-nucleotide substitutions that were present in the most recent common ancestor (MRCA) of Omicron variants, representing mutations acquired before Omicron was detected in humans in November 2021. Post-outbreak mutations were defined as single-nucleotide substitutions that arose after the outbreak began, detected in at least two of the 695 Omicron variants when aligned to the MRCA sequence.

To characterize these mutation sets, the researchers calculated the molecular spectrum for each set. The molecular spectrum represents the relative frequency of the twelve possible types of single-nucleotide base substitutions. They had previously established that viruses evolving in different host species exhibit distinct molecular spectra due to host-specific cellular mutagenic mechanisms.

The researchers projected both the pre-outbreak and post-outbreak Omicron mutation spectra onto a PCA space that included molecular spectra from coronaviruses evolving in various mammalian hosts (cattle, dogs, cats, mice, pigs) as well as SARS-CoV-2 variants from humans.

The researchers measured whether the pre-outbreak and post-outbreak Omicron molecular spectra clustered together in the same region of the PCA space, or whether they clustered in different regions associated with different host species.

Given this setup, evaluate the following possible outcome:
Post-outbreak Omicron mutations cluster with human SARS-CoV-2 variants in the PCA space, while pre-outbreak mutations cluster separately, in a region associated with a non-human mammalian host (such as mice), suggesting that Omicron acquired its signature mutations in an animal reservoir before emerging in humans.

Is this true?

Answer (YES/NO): YES